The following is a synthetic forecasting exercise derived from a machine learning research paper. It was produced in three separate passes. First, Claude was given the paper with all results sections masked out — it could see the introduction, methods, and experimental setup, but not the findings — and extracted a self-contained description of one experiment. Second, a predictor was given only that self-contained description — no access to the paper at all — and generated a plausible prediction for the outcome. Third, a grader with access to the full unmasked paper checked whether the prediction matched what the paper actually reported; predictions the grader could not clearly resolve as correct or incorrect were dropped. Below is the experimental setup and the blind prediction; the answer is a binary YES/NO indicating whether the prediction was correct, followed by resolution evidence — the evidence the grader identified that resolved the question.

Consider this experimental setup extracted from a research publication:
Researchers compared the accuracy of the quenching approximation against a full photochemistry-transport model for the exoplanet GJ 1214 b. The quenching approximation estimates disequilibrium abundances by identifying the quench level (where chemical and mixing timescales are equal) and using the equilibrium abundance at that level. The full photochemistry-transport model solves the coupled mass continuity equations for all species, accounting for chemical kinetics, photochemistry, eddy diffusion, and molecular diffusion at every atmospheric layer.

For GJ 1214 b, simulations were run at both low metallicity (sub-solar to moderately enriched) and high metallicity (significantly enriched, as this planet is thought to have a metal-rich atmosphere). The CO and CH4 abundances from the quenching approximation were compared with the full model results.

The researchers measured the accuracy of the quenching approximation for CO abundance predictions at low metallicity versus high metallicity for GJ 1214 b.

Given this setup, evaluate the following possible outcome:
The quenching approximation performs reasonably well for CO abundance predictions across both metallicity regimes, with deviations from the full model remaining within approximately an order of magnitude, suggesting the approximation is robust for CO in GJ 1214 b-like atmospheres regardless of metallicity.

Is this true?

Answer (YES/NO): YES